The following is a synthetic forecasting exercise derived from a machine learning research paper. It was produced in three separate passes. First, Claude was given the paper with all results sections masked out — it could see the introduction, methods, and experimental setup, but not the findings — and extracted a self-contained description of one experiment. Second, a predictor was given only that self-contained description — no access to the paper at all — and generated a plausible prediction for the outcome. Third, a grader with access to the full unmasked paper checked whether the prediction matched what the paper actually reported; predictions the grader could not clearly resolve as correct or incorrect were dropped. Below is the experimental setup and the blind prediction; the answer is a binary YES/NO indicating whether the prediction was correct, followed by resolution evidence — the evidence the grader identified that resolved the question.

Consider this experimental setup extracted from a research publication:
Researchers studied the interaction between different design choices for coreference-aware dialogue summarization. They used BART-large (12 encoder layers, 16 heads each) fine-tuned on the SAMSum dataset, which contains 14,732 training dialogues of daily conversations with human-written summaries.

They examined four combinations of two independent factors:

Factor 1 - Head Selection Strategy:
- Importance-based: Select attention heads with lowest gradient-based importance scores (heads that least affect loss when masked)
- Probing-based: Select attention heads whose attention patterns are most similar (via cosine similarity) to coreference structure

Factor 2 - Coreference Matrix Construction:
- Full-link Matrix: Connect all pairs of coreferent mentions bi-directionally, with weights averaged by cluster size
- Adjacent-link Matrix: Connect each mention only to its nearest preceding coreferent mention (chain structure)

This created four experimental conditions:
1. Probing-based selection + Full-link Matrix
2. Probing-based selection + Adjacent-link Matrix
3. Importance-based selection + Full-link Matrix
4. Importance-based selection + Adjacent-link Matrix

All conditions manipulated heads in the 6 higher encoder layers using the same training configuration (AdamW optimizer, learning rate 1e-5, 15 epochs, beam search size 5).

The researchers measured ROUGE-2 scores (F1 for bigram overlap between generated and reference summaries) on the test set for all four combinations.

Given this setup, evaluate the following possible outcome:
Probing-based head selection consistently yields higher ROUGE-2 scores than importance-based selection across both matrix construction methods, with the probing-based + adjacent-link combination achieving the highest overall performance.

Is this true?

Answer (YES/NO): NO